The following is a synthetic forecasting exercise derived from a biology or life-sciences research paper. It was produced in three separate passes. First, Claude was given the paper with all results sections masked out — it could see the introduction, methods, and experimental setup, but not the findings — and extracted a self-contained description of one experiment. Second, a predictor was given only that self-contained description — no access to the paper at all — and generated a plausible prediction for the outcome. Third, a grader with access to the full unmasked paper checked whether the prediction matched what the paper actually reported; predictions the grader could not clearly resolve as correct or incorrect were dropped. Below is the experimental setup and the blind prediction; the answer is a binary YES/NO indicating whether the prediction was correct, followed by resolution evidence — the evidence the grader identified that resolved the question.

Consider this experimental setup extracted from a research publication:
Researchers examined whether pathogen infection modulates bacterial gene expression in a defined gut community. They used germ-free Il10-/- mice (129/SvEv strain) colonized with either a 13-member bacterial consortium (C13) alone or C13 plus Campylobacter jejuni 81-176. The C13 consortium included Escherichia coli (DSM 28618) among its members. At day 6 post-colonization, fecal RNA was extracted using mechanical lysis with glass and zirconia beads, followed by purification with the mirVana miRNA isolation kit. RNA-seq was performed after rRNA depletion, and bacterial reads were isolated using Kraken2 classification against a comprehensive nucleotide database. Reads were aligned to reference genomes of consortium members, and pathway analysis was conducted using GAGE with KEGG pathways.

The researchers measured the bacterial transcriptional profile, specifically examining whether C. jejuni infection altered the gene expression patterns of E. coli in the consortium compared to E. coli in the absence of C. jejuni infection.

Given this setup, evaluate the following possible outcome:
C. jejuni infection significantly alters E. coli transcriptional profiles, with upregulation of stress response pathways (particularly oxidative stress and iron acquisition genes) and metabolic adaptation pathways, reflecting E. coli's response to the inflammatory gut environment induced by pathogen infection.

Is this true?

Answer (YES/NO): NO